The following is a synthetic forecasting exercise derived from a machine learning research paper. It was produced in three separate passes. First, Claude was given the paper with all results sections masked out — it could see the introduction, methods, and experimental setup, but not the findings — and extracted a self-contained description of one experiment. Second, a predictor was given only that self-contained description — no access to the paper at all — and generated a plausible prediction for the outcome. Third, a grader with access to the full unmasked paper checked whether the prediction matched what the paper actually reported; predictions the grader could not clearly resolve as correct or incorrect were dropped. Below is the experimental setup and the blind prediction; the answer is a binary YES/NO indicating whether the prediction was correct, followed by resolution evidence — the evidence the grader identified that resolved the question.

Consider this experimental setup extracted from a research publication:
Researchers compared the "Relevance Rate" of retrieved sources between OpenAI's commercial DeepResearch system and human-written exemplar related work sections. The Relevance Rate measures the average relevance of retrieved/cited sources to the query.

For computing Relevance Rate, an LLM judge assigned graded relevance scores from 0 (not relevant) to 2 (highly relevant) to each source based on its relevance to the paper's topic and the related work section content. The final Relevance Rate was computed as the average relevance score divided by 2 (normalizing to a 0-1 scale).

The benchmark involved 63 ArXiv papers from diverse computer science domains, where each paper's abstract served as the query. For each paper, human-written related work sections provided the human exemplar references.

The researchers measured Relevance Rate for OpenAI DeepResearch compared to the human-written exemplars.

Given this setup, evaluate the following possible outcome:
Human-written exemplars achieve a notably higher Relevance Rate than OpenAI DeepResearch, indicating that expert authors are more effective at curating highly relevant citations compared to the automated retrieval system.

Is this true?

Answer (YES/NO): NO